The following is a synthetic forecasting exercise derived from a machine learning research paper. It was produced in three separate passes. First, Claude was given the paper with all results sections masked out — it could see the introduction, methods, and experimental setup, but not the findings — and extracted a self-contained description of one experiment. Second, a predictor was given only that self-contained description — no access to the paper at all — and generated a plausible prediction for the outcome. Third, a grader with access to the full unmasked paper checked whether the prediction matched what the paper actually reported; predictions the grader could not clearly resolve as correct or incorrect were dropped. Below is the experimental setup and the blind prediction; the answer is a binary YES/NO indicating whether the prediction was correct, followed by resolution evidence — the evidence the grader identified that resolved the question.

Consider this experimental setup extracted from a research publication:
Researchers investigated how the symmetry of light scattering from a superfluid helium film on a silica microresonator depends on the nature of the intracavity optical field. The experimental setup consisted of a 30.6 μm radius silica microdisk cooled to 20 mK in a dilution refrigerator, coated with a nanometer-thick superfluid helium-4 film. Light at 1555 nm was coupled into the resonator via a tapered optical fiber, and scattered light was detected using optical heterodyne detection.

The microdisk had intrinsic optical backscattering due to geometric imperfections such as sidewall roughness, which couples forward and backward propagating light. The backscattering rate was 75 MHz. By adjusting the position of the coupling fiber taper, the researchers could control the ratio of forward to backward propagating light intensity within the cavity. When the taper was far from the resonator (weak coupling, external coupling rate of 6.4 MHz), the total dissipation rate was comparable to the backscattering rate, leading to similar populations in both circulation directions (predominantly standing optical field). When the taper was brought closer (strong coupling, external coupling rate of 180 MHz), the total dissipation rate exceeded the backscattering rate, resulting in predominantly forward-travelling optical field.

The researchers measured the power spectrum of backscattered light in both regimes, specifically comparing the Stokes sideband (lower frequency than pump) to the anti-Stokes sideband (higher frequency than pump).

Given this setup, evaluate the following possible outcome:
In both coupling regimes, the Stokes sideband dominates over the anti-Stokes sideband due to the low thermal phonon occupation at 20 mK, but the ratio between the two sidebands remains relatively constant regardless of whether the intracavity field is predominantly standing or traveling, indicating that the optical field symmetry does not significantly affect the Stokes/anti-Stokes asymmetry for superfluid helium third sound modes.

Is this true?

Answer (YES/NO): NO